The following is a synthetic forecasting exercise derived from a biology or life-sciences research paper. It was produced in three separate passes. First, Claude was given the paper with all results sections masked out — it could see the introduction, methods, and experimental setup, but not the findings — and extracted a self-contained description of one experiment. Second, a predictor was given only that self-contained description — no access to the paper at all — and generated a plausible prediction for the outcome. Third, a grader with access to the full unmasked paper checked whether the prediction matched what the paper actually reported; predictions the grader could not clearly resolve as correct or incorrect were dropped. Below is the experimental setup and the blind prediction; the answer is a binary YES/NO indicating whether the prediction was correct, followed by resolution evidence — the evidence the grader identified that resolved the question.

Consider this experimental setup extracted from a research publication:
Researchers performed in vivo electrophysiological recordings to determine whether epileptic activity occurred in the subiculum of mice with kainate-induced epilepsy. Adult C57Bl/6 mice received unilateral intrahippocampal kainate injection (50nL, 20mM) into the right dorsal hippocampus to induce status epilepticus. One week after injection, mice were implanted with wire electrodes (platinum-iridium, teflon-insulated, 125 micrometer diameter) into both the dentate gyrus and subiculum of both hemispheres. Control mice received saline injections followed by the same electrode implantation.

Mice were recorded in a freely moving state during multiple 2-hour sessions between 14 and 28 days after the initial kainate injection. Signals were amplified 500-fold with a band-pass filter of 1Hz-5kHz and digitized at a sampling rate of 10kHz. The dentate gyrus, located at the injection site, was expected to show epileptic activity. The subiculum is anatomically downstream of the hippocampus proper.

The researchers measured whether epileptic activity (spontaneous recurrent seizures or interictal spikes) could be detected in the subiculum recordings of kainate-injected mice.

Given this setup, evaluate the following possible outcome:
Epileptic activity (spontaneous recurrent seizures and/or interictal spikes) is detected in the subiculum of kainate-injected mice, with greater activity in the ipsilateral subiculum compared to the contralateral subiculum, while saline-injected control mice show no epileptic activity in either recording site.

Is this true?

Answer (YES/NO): YES